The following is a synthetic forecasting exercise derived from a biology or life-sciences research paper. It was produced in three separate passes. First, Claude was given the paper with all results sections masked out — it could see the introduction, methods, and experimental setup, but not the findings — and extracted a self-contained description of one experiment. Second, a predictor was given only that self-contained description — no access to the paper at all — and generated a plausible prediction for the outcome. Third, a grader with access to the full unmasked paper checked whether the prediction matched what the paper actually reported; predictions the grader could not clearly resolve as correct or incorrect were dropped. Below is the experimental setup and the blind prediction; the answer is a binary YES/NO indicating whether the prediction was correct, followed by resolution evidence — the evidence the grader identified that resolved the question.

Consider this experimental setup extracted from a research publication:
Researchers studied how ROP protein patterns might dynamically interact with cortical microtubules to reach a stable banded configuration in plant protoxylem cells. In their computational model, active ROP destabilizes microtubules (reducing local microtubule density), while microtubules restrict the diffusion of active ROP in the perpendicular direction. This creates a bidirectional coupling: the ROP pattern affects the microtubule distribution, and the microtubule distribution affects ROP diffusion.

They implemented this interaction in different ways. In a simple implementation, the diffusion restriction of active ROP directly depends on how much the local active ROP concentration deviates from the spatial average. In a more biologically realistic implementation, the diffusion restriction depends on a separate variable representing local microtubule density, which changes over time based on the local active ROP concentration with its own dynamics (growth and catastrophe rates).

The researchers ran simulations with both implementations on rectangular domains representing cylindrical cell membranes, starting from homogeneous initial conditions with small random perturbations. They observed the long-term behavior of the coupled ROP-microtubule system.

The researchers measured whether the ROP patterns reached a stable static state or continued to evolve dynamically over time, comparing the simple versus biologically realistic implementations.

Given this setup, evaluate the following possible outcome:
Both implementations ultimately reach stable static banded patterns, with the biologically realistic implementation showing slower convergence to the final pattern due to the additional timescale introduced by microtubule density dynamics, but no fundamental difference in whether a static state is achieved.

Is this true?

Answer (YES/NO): NO